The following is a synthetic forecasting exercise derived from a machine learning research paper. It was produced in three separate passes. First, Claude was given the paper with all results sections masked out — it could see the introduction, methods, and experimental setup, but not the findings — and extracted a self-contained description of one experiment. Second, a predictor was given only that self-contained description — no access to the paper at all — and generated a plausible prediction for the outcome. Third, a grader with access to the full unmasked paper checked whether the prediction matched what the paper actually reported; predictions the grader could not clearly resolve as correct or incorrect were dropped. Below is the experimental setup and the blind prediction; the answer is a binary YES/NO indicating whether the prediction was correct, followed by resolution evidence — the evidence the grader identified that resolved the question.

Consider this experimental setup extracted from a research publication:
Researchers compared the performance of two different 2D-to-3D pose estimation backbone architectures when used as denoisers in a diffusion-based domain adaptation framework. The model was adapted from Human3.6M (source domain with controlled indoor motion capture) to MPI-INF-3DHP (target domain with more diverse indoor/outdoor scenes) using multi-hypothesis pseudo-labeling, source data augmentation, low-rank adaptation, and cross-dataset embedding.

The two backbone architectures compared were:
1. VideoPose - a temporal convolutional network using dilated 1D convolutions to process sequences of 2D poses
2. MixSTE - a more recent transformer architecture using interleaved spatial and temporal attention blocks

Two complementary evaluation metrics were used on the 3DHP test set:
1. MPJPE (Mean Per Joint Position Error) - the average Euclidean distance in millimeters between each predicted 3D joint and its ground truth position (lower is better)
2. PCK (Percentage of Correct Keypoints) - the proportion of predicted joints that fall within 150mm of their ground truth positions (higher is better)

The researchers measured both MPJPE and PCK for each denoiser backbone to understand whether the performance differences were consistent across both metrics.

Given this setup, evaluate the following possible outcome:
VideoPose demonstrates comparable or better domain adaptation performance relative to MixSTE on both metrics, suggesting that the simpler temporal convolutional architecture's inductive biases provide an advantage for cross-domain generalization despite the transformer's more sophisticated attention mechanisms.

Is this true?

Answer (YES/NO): NO